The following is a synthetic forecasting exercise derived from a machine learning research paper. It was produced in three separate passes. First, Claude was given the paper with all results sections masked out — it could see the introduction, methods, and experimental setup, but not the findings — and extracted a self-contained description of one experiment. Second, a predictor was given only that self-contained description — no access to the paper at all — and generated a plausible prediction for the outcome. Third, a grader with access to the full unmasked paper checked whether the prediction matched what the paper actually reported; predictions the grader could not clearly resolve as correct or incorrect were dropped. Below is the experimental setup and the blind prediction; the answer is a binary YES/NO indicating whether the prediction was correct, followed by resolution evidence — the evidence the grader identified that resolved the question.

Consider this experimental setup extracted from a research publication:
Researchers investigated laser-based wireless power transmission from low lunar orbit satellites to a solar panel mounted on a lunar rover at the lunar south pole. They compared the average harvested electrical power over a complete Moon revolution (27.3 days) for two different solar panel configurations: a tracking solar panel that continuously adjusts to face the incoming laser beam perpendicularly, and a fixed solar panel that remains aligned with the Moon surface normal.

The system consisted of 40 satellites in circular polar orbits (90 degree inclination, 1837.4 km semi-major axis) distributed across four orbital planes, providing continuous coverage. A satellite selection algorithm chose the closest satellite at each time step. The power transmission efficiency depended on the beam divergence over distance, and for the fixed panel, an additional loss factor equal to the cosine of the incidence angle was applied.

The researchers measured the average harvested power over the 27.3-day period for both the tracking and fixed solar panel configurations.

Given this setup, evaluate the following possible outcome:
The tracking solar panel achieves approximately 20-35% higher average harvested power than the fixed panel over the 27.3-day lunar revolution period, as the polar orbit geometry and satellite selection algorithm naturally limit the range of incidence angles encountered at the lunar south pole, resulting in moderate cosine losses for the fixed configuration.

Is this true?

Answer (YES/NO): NO